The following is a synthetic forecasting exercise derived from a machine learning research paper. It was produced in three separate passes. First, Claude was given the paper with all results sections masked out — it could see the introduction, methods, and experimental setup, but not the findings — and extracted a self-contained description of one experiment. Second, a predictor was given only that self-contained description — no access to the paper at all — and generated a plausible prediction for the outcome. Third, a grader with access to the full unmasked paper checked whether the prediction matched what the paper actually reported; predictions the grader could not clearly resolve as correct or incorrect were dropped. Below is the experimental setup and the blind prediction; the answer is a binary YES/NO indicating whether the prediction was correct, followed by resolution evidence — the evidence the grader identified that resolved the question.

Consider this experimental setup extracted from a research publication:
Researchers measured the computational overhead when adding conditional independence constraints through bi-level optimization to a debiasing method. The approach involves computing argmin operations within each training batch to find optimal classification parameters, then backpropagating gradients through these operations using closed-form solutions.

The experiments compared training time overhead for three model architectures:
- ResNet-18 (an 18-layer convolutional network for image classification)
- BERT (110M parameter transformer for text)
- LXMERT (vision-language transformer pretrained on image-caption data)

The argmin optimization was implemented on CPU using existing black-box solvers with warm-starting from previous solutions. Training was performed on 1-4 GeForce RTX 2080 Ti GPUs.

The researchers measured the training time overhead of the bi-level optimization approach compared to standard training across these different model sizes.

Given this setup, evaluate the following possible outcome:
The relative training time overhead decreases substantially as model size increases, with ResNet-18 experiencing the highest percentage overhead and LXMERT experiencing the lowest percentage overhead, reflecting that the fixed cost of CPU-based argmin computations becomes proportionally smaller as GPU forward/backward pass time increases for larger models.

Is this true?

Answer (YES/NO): NO